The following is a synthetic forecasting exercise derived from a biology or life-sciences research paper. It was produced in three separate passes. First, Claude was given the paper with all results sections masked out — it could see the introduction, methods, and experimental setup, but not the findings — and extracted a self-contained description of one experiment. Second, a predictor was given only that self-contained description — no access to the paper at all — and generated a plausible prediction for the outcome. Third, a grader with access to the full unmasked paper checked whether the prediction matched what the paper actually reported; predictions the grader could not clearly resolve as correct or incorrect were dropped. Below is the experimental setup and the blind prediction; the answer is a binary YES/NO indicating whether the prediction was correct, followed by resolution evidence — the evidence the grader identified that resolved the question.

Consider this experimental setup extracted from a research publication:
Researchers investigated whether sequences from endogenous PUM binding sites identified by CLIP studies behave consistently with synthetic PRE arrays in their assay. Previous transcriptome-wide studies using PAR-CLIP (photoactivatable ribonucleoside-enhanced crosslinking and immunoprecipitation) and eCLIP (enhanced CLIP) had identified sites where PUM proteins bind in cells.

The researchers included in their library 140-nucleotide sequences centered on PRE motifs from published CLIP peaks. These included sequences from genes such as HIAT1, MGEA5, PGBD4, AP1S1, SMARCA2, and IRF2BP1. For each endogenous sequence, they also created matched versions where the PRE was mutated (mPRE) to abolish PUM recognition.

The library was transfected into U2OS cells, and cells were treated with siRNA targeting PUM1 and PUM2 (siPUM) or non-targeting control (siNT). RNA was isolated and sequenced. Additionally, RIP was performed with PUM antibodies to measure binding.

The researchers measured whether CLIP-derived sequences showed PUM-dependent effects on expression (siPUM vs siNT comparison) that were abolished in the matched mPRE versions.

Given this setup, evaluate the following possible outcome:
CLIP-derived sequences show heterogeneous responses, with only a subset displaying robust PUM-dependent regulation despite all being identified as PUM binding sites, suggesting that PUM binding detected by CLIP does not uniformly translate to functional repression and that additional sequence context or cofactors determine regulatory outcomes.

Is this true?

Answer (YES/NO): YES